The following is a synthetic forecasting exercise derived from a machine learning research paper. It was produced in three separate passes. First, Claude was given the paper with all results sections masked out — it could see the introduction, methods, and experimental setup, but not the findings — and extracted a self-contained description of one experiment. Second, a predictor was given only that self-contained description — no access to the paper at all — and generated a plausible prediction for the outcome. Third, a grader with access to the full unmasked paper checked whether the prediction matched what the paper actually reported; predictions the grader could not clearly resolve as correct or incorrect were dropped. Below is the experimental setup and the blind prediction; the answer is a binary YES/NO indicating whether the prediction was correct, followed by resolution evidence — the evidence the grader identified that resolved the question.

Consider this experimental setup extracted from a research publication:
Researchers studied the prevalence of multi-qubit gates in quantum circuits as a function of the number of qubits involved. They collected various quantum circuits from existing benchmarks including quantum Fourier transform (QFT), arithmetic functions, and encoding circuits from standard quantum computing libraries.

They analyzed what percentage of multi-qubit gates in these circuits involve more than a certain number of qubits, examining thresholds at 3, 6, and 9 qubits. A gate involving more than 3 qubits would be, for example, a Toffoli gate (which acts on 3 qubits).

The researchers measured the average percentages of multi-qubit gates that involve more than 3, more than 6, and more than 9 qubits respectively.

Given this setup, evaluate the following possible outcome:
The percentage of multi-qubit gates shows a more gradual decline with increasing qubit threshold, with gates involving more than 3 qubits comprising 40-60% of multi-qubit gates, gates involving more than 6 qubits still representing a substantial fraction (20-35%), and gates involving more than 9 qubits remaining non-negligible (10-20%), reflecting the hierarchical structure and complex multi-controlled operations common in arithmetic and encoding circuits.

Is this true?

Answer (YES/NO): NO